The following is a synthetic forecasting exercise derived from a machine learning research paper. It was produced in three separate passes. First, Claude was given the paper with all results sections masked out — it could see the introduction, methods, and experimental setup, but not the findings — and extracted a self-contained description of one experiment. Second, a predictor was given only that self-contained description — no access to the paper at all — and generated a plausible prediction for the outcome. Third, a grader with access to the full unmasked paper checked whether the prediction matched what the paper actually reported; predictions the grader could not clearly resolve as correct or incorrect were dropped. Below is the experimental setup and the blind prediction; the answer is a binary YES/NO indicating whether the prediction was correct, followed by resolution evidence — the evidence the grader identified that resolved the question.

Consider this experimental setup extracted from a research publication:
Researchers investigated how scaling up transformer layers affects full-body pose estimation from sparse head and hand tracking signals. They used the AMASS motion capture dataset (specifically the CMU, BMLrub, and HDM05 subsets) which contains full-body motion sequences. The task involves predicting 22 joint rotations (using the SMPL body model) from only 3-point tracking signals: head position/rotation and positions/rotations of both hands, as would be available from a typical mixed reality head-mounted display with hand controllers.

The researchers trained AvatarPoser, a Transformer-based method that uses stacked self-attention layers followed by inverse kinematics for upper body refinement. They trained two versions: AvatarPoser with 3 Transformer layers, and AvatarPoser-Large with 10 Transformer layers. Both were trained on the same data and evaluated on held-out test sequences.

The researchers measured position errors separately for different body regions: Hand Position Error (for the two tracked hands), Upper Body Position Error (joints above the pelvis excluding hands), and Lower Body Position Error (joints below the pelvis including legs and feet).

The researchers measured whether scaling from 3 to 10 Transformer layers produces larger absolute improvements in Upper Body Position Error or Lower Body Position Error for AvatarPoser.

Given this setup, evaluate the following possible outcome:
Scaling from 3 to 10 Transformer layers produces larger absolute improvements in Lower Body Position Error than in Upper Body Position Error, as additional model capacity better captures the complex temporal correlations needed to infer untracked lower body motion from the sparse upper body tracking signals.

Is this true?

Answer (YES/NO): YES